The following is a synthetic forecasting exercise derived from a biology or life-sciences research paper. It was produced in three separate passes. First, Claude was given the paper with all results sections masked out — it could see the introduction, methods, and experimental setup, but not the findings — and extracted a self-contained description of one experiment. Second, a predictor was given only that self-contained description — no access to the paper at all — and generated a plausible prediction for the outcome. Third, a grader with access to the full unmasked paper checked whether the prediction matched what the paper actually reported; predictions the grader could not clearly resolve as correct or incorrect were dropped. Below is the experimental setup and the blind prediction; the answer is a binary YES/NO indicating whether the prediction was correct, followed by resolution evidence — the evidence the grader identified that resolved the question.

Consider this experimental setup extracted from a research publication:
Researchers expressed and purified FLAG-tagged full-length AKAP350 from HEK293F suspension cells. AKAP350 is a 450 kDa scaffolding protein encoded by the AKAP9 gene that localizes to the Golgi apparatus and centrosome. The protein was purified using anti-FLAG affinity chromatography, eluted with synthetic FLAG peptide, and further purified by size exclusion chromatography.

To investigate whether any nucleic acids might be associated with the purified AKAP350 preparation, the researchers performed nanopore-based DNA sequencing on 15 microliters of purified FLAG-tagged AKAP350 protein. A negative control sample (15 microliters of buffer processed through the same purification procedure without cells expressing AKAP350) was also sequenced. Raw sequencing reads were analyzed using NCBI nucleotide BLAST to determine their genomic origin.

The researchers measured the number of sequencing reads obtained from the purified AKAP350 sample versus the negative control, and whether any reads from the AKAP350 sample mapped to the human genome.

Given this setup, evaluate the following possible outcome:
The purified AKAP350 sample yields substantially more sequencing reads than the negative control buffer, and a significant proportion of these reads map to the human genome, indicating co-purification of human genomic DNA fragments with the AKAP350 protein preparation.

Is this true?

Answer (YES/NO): YES